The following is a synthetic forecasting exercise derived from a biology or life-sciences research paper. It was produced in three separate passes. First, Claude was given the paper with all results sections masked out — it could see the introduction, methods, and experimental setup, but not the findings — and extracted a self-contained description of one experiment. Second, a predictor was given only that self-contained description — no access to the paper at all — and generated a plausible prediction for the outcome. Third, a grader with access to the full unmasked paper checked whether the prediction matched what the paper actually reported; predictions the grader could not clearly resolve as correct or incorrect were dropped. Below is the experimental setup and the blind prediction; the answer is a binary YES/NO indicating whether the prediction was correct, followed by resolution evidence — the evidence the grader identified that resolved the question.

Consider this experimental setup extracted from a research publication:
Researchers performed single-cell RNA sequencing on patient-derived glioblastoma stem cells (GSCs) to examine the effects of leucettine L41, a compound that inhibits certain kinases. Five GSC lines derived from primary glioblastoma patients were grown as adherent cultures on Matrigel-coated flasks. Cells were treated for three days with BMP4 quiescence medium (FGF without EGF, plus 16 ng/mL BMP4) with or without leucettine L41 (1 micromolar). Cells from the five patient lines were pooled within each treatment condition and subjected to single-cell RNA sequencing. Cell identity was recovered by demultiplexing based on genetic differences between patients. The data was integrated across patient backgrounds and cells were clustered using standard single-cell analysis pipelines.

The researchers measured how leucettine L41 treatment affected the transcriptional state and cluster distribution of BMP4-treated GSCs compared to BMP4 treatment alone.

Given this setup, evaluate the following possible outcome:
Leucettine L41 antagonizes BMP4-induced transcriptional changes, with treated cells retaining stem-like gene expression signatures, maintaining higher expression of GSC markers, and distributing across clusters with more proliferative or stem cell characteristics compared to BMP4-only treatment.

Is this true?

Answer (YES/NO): NO